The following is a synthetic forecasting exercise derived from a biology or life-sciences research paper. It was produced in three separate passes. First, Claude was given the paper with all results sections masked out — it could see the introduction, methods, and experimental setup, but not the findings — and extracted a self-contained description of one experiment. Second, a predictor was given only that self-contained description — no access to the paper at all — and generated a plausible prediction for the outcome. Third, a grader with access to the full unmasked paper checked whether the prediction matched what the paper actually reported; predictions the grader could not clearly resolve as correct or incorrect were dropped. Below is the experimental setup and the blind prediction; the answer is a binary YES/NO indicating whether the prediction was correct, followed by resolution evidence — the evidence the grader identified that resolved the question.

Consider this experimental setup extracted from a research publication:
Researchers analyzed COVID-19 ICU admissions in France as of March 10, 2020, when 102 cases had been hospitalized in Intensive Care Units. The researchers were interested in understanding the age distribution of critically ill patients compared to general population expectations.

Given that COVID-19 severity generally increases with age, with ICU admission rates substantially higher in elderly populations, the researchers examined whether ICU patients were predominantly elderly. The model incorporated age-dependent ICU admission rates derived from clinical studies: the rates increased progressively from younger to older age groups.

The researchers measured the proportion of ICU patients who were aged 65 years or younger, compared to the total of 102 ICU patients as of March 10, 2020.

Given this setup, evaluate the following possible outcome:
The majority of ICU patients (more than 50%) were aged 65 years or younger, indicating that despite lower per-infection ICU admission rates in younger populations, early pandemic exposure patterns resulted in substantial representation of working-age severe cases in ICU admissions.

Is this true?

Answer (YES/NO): NO